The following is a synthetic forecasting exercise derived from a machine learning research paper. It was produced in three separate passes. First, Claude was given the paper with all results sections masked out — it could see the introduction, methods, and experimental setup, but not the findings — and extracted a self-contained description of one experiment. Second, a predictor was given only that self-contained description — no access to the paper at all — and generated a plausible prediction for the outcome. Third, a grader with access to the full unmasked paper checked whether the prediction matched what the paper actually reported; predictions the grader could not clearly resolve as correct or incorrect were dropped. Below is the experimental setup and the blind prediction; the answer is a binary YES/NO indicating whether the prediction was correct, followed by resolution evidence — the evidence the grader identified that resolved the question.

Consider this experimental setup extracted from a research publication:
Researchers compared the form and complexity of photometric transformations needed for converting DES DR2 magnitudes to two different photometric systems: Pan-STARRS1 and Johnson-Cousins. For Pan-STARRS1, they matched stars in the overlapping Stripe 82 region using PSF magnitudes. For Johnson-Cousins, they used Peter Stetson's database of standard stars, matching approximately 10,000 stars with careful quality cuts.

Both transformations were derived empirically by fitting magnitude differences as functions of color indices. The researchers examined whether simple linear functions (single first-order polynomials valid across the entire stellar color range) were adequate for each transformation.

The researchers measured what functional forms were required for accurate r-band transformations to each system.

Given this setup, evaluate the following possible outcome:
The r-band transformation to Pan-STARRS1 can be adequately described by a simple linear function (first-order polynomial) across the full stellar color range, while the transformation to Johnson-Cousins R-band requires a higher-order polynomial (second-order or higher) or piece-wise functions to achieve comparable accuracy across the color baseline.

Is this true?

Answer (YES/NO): YES